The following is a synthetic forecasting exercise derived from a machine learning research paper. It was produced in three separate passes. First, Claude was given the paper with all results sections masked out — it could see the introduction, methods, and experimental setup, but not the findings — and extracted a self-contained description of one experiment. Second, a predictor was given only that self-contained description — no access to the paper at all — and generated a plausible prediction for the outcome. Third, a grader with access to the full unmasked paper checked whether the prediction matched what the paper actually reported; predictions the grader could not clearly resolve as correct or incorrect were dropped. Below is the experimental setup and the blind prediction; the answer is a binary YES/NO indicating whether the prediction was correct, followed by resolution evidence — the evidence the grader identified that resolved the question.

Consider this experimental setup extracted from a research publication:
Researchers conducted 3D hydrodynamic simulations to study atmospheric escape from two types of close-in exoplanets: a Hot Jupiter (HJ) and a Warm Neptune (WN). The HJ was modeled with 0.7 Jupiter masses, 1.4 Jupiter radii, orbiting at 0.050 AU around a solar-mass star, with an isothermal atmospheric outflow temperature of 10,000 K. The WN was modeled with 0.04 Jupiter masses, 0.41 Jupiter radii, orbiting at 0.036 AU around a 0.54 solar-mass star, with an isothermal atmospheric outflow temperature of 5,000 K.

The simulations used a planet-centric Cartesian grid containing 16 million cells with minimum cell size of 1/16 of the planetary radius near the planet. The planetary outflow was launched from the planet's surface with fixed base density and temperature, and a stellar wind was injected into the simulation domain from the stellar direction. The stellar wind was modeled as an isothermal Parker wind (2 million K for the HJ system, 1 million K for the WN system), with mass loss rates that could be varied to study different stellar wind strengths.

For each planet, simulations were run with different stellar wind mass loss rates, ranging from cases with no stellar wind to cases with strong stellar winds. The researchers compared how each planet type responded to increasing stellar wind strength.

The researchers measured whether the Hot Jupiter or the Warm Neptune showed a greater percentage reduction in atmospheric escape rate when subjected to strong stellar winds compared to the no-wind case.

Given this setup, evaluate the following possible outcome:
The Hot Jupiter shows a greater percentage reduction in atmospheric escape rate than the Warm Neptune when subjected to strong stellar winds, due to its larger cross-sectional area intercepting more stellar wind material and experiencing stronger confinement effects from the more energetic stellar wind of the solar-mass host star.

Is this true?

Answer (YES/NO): NO